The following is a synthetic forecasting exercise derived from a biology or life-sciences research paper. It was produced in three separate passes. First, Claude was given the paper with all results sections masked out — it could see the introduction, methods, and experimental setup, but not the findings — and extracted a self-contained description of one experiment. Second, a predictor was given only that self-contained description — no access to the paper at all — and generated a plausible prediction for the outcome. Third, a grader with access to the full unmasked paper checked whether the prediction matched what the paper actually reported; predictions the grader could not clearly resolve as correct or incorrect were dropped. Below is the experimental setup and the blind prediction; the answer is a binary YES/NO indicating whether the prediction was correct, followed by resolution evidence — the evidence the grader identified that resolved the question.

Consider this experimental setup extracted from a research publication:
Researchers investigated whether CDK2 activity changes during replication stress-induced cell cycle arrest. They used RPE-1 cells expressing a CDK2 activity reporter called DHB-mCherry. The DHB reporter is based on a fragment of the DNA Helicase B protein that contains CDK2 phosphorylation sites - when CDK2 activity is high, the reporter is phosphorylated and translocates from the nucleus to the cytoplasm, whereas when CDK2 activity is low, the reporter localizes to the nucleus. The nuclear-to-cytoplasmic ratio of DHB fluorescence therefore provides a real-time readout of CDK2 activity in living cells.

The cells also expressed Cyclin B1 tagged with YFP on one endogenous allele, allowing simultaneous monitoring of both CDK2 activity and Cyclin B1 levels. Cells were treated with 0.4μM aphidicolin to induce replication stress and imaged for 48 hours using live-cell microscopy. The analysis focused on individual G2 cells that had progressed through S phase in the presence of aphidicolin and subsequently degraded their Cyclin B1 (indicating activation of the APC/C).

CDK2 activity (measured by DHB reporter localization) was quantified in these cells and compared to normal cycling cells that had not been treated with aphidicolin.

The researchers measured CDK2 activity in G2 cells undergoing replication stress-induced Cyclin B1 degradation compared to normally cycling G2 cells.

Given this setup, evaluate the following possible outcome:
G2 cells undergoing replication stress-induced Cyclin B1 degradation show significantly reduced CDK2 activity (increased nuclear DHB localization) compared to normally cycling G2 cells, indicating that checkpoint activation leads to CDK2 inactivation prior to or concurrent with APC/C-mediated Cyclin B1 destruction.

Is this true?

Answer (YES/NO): NO